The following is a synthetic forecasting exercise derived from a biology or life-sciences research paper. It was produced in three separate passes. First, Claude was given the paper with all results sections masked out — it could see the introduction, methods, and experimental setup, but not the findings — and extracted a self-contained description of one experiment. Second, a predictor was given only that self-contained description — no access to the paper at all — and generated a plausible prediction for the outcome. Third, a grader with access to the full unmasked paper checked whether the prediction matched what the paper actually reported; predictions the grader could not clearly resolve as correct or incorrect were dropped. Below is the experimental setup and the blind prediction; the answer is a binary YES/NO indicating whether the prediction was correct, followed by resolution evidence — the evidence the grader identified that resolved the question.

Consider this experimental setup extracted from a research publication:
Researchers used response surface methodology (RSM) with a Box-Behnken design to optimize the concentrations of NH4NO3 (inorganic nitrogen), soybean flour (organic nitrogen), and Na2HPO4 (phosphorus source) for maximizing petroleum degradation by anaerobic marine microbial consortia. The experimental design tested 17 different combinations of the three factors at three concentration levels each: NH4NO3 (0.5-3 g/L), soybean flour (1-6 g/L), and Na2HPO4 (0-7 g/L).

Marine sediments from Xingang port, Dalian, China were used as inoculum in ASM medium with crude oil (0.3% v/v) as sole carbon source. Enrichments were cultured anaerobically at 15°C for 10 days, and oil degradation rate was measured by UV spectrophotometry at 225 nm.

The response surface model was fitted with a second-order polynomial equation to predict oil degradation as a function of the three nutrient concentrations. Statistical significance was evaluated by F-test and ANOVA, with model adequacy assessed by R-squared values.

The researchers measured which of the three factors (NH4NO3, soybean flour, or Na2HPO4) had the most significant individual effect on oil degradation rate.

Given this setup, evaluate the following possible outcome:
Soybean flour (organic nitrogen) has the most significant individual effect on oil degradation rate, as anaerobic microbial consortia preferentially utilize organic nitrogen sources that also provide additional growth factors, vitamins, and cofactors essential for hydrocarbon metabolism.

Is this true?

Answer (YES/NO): YES